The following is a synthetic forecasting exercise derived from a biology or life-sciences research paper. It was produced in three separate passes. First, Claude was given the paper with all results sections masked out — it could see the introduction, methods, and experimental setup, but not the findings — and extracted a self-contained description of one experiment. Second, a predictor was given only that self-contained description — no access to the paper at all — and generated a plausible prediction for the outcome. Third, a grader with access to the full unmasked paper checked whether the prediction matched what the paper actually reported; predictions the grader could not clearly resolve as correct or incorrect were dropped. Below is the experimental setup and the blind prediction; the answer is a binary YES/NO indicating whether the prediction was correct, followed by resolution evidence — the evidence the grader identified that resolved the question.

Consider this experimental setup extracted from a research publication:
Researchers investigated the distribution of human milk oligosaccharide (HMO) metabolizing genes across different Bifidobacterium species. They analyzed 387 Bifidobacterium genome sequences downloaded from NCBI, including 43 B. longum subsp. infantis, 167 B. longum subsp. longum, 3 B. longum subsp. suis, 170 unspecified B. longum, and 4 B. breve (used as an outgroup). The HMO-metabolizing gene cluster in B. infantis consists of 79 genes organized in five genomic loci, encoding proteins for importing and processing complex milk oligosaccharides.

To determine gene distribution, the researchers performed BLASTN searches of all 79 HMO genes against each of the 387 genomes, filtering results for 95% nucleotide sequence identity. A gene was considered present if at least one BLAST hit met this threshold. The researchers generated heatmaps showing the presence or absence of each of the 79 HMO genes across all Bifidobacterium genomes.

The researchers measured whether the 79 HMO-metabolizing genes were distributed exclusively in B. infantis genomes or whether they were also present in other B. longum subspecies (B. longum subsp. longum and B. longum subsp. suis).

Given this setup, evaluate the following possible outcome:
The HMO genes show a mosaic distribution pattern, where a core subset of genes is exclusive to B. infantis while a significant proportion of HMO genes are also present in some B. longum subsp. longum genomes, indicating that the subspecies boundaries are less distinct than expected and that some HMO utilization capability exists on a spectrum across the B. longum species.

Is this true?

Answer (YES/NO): NO